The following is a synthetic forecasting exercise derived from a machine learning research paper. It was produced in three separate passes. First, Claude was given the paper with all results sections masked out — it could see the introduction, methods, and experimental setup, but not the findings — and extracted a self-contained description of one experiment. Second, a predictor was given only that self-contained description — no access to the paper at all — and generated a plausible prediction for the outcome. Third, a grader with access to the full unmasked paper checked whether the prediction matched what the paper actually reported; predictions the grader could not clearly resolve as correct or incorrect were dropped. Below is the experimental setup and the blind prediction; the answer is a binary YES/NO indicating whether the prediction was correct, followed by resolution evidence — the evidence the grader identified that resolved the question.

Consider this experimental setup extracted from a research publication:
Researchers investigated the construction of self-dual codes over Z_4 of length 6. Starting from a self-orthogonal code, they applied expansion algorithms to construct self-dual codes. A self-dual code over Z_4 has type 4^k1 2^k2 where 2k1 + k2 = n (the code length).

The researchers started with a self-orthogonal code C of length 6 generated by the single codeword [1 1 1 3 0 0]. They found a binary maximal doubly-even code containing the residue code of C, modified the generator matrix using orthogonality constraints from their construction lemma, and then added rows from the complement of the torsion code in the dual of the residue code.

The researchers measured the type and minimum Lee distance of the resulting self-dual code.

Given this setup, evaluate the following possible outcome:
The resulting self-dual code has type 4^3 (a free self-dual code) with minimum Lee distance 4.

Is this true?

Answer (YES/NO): NO